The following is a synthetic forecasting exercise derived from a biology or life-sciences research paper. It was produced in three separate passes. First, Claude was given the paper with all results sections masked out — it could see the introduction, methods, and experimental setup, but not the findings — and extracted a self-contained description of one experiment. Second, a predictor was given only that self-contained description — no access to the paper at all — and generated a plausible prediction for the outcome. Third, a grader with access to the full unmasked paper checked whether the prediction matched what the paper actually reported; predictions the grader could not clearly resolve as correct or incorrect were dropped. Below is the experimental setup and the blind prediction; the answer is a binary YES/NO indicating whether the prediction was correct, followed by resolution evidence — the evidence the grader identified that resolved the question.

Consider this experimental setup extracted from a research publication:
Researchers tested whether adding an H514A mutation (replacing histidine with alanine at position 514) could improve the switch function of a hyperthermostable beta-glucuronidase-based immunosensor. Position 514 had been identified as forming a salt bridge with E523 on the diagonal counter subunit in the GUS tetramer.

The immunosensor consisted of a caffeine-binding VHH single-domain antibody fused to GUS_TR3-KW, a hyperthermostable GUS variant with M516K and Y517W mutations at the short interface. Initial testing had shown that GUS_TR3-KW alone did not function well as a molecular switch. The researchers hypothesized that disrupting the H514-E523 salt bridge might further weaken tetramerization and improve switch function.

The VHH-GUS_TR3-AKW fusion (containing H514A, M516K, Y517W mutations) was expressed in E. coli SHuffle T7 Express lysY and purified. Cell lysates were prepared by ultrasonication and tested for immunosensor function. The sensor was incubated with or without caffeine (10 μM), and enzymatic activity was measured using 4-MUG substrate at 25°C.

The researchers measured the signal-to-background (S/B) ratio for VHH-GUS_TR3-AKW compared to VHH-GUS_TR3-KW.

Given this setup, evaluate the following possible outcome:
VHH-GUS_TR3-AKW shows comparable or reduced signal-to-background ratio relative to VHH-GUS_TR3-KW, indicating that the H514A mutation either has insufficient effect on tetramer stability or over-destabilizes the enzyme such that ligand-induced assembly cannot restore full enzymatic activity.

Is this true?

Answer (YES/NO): NO